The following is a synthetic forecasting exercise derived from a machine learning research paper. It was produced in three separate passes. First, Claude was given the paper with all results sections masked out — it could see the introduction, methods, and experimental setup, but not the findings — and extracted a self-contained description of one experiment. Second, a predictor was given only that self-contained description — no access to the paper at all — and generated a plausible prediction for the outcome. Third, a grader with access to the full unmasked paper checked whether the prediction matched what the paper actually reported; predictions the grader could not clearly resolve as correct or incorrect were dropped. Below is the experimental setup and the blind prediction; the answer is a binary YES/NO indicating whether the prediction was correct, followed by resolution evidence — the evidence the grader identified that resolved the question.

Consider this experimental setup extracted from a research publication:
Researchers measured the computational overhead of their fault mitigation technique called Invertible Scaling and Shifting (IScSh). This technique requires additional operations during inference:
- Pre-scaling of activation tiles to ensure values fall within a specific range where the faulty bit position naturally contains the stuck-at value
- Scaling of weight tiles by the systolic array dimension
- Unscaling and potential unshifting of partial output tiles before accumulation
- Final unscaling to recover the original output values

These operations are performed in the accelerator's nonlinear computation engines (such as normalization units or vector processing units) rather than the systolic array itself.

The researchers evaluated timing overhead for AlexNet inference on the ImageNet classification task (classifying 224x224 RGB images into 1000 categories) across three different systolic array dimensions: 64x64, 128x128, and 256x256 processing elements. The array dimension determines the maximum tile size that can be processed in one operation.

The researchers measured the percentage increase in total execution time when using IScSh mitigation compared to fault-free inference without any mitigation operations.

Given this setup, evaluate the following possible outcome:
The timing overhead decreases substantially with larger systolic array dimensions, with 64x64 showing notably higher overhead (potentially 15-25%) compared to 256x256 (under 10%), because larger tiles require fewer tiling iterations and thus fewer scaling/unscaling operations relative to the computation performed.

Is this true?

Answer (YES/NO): NO